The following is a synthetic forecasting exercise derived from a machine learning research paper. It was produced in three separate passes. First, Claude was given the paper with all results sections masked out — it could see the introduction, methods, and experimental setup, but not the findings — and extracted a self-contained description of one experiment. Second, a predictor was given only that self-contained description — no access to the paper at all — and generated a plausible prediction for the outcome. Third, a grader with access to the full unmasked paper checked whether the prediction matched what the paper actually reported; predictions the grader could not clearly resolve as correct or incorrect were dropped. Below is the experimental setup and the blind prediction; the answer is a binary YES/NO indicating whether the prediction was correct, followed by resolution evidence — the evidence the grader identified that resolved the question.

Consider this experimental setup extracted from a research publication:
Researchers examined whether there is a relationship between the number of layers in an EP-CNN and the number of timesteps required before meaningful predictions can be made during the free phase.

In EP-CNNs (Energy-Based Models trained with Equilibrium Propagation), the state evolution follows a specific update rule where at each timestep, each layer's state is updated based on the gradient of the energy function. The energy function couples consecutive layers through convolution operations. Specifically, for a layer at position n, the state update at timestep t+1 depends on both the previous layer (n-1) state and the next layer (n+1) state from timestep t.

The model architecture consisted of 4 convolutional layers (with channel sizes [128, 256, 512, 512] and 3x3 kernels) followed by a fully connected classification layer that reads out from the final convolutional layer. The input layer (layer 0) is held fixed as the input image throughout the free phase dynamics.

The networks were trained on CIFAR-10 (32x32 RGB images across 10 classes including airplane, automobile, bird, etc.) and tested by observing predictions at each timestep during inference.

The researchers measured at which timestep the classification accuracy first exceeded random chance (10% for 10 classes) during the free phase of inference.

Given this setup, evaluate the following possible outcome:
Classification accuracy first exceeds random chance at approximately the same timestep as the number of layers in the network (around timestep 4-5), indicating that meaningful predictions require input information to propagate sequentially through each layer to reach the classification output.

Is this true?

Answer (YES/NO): YES